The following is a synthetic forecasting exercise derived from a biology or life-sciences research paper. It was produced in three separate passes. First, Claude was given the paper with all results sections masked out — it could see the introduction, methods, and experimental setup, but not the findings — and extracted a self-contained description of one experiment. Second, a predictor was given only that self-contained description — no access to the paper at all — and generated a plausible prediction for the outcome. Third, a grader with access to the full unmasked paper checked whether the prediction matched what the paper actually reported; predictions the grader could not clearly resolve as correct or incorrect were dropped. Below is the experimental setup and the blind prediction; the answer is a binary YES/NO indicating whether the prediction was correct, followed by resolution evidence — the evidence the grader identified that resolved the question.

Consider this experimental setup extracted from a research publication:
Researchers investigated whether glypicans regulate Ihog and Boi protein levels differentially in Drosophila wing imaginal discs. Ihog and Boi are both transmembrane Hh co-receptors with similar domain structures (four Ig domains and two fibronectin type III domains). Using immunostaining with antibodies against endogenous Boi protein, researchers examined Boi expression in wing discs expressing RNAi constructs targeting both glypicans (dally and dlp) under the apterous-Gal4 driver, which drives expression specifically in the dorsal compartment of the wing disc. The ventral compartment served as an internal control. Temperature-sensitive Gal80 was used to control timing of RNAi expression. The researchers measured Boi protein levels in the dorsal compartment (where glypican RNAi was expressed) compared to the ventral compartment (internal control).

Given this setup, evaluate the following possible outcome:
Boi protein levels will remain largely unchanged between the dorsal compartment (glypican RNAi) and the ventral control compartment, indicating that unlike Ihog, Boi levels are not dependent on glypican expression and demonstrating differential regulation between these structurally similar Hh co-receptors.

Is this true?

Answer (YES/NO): YES